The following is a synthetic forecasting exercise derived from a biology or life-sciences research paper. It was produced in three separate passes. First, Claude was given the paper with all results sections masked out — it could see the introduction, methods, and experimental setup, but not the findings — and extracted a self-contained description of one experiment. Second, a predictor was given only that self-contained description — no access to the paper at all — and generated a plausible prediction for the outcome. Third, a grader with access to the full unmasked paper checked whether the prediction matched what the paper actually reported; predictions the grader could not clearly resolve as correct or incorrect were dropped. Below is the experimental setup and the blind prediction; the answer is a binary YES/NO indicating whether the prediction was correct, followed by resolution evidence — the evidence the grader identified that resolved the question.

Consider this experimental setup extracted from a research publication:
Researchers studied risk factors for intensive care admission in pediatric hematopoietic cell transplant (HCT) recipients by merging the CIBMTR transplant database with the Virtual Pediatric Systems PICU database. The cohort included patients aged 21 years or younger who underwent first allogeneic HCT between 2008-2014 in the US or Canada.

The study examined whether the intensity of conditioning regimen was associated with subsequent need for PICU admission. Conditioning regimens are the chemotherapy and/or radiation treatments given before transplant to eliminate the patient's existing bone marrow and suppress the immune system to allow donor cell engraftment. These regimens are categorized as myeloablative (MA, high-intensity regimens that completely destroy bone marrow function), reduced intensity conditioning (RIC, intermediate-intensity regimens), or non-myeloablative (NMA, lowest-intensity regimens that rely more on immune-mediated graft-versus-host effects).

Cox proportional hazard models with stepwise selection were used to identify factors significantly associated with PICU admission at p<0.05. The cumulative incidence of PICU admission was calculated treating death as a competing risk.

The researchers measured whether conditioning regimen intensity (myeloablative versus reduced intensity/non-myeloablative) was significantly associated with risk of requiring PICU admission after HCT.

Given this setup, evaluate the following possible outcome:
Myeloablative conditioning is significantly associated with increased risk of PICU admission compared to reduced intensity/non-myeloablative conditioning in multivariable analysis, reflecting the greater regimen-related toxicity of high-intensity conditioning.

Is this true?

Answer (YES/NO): NO